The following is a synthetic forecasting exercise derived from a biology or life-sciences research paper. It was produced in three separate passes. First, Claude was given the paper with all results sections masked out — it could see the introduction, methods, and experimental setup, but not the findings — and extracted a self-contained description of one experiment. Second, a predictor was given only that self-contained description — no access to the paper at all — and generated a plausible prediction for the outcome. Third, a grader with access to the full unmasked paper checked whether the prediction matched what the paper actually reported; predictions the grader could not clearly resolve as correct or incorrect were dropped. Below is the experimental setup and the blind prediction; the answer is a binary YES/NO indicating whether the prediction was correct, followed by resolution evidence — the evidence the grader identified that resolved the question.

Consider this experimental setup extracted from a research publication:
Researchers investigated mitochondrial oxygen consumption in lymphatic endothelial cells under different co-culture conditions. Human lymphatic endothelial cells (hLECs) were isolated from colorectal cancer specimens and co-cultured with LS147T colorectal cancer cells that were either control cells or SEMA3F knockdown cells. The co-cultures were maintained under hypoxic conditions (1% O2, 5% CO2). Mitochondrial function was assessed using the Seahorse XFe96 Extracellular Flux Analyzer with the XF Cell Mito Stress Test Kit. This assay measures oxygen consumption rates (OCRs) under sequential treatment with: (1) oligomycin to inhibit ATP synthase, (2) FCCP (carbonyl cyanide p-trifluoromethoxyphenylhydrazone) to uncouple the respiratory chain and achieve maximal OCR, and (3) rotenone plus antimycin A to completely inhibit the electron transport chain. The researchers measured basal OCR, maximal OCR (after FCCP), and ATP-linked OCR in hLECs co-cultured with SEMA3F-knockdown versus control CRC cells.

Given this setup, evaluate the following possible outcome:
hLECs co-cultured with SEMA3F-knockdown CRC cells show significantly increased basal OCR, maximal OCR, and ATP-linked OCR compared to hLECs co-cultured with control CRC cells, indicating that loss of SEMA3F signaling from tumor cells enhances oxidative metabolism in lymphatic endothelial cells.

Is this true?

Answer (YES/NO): NO